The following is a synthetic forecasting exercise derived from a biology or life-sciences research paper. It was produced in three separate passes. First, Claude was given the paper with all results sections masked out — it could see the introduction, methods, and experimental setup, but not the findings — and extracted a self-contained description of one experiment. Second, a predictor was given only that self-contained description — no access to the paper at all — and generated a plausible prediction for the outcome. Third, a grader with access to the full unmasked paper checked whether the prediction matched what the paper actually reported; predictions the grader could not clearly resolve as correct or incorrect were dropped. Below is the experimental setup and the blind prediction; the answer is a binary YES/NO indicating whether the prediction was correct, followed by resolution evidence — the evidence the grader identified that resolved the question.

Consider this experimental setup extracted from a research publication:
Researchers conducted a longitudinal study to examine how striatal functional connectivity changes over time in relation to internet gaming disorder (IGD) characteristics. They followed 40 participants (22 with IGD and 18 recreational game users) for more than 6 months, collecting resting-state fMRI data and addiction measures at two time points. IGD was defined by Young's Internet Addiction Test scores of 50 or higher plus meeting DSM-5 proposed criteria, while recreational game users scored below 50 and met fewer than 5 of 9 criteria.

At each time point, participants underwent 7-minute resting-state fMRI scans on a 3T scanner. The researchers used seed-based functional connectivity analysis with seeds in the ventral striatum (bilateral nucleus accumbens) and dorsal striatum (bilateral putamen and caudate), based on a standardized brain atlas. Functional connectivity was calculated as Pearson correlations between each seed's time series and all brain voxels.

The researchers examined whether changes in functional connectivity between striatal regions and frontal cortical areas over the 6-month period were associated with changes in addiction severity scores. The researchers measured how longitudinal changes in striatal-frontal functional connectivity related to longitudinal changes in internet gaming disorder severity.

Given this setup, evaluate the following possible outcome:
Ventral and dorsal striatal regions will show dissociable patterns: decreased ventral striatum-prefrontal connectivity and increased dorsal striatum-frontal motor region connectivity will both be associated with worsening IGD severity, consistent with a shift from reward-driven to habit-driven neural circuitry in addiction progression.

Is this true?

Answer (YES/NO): NO